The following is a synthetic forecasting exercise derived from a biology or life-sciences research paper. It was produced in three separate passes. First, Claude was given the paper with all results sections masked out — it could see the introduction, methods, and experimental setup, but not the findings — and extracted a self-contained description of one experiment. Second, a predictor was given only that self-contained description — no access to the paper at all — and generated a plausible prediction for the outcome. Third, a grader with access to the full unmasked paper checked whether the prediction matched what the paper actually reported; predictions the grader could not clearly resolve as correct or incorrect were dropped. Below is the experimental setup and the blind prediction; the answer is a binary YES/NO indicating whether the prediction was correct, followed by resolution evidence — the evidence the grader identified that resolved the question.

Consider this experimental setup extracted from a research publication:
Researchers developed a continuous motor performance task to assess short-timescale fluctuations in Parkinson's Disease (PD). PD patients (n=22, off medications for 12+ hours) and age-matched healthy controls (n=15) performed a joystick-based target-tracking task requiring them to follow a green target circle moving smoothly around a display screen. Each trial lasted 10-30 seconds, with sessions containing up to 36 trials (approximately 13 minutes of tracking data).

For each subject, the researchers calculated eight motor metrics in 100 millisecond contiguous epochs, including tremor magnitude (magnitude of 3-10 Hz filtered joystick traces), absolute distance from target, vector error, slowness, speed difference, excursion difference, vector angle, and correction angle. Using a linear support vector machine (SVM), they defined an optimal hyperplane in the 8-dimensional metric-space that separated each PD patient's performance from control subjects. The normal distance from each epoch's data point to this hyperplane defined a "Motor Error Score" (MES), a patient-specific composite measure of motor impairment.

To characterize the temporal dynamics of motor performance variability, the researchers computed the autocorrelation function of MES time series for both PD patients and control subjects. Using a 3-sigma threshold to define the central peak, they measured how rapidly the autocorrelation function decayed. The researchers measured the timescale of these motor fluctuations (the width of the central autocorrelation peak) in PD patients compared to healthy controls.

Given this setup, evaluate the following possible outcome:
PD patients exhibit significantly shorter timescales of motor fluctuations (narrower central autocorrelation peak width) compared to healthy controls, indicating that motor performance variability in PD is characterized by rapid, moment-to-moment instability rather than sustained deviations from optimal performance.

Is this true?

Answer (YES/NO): NO